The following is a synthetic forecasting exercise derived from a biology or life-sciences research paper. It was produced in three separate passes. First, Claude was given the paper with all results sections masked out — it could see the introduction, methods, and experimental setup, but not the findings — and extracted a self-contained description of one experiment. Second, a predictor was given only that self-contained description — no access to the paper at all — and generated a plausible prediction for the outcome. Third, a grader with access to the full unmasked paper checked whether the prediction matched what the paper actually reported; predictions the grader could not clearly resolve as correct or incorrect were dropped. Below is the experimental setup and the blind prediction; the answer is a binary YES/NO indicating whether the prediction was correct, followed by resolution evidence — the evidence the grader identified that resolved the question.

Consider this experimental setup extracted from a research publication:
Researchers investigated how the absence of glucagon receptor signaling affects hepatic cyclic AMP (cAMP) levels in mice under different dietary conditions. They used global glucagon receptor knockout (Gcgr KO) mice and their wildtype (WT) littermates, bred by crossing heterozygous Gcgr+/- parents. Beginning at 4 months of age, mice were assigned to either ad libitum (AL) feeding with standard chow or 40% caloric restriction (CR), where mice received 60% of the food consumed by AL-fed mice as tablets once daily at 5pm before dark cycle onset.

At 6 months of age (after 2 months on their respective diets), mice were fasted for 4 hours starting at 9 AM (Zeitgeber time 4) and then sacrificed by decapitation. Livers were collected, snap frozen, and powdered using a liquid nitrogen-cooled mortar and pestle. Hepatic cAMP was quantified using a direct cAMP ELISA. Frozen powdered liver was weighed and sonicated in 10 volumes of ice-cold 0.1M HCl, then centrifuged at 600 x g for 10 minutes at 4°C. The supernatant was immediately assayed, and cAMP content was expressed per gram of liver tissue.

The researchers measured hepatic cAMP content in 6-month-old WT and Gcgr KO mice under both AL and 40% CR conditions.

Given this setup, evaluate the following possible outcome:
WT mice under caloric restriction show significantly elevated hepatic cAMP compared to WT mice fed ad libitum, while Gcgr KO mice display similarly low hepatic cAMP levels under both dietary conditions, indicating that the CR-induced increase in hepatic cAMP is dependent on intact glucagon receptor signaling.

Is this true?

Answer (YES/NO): NO